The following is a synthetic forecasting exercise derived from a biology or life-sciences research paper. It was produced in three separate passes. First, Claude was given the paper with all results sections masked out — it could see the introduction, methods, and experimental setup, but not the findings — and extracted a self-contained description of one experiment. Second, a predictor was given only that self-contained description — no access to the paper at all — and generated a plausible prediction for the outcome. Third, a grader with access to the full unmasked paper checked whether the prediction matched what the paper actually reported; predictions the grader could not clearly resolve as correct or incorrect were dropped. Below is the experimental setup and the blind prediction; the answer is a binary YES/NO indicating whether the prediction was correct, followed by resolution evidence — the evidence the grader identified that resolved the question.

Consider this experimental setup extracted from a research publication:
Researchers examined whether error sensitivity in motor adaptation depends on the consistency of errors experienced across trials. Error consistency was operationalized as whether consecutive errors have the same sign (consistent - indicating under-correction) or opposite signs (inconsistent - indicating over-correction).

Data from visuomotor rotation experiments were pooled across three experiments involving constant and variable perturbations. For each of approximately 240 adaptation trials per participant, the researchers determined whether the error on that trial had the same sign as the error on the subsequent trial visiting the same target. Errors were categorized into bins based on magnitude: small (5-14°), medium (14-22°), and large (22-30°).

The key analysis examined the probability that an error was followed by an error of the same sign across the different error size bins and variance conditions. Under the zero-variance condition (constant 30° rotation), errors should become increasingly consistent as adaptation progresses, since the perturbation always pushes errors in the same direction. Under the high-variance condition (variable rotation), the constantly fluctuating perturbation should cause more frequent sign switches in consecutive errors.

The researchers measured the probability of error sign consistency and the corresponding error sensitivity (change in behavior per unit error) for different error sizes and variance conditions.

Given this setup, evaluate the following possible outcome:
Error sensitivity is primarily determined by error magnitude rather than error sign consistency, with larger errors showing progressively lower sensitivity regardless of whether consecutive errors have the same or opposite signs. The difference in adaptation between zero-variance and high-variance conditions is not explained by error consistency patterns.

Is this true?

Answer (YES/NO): NO